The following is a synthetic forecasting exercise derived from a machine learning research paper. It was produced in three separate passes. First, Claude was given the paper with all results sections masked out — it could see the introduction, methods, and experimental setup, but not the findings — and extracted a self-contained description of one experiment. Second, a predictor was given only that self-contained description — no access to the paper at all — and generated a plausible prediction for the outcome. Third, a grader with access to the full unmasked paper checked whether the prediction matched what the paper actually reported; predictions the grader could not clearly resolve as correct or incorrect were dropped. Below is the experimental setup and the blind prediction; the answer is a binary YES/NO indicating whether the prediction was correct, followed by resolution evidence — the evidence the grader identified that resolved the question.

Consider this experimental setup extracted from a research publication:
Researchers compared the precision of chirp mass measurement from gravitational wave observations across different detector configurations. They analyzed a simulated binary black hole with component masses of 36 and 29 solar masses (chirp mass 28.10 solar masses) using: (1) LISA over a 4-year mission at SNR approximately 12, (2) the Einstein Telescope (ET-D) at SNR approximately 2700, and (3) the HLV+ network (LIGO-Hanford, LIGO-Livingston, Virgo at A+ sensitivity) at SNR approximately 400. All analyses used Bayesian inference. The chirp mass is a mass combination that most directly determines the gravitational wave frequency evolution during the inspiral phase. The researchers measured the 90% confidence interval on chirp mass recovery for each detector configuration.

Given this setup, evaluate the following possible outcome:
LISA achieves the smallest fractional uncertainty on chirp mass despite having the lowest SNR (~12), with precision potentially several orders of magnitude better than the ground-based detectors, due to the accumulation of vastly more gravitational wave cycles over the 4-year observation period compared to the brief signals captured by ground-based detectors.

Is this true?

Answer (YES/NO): NO